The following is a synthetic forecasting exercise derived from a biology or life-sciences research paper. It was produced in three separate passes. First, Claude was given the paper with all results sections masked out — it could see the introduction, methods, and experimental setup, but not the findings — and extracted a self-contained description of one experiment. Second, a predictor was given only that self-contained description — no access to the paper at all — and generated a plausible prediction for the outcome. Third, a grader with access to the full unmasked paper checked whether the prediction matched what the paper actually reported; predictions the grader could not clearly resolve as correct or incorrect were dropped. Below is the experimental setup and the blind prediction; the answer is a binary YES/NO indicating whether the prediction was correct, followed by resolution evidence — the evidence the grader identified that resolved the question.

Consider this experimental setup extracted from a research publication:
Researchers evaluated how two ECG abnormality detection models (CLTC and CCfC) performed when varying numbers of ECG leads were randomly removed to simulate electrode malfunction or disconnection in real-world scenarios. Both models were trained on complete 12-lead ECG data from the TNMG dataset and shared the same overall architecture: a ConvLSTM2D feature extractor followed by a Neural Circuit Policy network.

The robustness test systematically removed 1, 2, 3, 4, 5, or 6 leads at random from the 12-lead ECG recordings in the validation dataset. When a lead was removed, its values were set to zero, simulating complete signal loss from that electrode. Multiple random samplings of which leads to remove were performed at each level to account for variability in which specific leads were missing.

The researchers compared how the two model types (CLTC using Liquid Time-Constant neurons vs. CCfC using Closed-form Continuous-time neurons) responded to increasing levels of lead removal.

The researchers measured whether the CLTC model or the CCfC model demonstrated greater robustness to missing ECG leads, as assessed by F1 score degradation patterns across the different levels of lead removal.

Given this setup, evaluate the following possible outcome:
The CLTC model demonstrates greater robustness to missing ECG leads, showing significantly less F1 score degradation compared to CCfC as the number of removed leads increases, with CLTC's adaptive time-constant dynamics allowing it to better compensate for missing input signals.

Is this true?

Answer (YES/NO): YES